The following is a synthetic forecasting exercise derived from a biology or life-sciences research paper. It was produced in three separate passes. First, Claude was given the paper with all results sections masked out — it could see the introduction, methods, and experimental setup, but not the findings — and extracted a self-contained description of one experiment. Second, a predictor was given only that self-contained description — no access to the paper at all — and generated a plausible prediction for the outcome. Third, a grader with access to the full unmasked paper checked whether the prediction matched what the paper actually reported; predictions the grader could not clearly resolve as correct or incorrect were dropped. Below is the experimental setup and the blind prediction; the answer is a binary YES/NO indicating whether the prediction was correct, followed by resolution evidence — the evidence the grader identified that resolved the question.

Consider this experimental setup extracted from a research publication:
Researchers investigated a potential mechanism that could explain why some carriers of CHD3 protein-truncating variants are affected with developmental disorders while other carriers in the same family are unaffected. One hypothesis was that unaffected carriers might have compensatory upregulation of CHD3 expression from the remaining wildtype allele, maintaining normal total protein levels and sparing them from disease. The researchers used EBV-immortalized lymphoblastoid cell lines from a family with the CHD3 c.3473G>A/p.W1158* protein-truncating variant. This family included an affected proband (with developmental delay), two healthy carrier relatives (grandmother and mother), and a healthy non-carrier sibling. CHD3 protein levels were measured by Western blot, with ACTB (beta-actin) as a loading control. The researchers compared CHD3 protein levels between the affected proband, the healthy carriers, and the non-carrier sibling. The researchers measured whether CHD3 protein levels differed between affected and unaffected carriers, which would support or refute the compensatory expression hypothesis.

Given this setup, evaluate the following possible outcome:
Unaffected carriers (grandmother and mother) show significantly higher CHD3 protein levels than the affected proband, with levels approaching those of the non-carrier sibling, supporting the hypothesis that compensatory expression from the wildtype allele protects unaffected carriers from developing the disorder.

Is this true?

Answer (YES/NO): NO